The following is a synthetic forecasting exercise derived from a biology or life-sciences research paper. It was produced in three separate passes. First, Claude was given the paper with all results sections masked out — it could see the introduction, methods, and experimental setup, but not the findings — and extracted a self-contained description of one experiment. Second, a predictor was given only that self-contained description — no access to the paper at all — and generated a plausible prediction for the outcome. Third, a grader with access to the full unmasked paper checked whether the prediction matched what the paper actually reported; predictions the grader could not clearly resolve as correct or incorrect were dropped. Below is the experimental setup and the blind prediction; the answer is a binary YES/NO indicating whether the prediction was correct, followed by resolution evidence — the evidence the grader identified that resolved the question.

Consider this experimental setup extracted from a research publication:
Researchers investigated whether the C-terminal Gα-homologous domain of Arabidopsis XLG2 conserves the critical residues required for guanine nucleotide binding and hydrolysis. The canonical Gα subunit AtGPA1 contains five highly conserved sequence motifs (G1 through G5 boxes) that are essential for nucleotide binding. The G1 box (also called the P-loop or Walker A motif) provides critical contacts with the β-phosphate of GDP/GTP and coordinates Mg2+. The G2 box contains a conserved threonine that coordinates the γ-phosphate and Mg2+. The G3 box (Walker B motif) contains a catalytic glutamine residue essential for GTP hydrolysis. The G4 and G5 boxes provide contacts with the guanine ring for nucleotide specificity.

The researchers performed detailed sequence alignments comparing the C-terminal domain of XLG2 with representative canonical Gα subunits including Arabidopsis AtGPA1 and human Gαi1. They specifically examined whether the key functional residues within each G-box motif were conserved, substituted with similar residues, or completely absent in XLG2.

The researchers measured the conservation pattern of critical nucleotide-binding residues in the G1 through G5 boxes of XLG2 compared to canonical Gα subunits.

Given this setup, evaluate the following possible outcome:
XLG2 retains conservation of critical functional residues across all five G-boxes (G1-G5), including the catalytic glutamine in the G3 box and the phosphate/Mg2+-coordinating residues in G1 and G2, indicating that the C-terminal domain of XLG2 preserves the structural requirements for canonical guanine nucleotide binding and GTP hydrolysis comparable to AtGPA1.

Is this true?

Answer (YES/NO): NO